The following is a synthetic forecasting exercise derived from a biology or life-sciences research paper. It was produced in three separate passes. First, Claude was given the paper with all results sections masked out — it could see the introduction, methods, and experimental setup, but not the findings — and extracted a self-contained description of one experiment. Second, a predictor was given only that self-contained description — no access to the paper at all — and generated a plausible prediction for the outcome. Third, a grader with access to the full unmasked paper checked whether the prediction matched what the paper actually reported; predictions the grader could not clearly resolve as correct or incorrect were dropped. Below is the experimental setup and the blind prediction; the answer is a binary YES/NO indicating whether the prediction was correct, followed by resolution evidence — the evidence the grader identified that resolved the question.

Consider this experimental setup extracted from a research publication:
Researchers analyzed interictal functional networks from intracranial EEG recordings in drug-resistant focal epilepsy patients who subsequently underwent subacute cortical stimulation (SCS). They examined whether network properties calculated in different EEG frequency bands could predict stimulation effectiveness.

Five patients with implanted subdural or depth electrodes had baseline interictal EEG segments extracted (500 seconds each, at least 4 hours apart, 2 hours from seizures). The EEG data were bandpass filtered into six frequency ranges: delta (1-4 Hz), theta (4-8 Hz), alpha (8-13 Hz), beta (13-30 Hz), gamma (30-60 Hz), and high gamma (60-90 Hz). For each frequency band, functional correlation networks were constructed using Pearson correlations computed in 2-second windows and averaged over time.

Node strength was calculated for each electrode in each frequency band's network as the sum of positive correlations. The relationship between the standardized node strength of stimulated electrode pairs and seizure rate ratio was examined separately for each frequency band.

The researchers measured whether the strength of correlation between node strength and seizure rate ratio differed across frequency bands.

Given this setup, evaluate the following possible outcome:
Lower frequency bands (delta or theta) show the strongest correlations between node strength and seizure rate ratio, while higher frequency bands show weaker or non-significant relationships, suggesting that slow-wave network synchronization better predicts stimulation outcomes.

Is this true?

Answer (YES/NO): NO